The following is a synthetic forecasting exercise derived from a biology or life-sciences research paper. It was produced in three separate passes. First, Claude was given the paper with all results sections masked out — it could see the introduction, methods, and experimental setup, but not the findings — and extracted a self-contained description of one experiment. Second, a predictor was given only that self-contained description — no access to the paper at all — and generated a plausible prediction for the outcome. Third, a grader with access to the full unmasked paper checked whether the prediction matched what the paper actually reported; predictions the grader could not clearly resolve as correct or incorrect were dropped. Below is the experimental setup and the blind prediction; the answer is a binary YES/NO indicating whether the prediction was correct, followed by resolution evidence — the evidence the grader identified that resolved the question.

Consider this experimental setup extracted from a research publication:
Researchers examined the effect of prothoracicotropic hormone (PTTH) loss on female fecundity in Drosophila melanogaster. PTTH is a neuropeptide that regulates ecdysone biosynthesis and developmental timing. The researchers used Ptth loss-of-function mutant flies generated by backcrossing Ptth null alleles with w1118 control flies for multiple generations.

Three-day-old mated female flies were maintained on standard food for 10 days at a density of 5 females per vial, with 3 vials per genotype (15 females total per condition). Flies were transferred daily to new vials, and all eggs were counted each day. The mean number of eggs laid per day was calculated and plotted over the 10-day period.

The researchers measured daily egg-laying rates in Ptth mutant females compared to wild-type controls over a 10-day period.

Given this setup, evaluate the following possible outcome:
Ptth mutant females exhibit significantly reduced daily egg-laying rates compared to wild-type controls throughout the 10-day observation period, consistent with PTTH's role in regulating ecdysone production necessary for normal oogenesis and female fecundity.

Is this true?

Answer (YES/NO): NO